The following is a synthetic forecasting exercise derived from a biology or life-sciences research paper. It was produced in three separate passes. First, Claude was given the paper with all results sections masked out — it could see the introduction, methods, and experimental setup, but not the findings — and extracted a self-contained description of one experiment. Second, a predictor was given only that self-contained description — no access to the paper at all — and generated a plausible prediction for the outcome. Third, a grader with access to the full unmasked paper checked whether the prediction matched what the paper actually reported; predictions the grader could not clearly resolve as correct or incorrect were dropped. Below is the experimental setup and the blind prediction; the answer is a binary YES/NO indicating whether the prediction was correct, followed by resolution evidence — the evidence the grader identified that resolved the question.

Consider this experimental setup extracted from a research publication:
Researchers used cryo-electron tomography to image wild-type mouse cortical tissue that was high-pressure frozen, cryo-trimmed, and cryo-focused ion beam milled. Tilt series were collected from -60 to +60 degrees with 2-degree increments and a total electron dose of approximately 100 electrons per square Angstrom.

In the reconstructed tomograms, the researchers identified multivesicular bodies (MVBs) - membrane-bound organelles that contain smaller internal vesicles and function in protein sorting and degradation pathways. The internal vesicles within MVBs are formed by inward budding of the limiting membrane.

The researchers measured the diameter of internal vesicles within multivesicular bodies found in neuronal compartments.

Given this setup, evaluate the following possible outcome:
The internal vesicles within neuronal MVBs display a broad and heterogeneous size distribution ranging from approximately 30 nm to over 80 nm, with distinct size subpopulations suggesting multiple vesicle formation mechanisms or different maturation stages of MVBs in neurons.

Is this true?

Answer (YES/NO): NO